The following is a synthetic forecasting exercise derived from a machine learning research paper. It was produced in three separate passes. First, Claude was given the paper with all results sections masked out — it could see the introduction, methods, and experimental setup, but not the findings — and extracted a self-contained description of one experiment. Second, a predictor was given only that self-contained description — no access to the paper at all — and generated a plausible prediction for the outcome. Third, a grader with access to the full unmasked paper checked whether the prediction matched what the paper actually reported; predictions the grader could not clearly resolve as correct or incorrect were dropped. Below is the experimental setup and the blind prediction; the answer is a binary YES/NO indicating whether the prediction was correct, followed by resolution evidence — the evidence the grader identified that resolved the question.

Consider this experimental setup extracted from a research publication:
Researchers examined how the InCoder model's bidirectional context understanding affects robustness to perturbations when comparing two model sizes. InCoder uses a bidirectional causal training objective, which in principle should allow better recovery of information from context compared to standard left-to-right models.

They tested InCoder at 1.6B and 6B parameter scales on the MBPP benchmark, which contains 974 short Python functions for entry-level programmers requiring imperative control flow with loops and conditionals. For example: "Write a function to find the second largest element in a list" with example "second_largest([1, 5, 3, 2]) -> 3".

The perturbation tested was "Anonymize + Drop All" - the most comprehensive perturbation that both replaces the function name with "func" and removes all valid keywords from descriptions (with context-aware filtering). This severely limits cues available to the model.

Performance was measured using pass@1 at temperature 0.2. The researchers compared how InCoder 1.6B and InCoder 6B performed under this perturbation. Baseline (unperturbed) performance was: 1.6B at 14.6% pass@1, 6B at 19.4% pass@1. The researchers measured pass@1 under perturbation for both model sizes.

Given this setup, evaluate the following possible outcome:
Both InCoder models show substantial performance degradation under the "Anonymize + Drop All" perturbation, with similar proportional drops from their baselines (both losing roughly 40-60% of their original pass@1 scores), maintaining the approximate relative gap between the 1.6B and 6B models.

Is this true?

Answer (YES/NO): NO